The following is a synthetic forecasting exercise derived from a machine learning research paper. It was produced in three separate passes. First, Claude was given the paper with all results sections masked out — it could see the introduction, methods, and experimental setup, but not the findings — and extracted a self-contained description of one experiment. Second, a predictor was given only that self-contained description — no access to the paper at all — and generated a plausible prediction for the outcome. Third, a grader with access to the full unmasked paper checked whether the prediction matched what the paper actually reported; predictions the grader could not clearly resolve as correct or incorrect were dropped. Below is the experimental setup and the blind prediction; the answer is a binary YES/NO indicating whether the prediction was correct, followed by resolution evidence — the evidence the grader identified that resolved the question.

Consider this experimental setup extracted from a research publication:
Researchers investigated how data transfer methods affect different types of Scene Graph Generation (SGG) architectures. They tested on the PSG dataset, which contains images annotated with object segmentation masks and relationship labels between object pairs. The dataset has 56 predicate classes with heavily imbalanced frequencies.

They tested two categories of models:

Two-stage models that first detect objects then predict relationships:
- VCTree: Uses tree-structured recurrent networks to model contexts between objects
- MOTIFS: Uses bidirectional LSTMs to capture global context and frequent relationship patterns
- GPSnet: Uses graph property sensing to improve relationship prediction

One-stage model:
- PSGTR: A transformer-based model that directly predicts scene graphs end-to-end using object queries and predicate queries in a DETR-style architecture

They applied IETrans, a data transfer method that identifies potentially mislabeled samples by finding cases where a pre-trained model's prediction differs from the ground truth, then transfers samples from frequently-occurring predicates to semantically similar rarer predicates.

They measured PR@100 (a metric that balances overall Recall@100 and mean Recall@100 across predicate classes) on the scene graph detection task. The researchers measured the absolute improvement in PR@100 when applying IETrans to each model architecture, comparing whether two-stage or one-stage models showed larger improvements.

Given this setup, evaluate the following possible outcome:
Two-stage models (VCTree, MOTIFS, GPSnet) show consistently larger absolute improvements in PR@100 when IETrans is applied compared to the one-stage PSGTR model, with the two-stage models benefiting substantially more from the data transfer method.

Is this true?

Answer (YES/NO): YES